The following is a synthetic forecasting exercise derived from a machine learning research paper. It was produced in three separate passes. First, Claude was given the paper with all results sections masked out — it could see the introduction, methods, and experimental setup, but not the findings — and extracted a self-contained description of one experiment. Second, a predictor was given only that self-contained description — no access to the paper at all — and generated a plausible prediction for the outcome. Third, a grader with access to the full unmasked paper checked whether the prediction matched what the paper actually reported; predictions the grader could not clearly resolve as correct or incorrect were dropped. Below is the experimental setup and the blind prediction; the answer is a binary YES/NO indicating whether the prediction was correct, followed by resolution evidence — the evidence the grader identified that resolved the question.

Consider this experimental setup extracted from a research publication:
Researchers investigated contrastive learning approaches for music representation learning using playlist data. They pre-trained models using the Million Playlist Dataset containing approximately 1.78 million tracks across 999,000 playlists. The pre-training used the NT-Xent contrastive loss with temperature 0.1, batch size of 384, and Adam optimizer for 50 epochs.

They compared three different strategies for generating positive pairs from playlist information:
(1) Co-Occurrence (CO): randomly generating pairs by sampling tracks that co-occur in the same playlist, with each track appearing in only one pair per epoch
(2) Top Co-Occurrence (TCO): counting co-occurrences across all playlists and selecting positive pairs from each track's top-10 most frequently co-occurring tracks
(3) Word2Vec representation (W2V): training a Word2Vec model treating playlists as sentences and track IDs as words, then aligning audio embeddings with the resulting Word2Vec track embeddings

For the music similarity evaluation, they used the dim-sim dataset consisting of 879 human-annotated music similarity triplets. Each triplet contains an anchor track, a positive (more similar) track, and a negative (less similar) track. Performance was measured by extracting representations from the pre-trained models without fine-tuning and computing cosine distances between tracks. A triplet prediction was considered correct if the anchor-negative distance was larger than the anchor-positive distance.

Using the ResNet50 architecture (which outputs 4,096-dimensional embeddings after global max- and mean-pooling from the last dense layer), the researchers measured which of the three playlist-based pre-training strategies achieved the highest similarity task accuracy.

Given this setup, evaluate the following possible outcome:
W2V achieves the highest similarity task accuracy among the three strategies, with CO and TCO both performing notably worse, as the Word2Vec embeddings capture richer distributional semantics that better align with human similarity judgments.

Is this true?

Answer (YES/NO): NO